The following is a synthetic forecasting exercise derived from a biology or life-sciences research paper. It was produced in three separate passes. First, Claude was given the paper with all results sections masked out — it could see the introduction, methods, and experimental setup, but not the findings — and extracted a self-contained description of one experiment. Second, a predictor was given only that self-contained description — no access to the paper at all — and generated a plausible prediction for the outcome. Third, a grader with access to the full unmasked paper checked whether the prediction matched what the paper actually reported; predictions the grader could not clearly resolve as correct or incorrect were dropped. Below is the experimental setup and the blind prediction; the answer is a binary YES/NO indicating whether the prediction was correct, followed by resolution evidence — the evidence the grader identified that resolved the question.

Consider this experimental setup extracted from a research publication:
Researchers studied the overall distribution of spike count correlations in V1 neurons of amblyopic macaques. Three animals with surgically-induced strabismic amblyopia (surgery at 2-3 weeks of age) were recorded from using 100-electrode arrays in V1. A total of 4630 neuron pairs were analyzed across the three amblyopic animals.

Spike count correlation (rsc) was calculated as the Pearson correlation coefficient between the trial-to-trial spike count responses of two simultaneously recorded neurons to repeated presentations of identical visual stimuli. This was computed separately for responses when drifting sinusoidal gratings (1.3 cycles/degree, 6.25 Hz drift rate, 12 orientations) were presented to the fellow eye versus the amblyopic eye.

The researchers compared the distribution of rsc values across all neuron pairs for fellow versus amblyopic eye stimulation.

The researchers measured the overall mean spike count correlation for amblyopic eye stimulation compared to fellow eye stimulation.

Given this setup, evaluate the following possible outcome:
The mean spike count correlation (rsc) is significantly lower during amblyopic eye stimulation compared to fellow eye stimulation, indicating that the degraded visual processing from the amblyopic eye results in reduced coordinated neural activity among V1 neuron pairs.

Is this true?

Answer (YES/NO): NO